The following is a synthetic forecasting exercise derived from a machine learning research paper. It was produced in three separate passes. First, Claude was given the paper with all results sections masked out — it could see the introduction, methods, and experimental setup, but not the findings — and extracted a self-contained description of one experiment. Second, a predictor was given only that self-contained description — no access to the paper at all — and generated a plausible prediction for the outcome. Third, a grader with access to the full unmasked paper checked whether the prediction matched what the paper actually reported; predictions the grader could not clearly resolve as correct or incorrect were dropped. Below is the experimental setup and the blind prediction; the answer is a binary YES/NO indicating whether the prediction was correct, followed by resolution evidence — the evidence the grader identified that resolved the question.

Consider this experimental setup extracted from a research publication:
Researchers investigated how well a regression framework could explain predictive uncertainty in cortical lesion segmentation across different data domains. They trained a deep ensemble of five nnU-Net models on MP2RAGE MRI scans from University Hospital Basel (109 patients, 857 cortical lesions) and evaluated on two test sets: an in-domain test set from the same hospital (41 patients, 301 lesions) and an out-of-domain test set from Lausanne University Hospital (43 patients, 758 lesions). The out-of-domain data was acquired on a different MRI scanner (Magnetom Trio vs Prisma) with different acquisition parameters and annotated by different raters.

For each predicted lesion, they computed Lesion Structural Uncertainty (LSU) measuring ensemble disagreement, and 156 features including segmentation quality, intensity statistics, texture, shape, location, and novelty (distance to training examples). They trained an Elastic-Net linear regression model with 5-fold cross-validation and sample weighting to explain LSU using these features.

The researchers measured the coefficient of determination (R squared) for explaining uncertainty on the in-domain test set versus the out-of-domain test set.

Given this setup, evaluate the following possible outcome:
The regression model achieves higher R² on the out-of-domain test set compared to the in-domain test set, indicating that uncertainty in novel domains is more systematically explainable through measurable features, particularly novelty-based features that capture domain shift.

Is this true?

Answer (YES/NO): NO